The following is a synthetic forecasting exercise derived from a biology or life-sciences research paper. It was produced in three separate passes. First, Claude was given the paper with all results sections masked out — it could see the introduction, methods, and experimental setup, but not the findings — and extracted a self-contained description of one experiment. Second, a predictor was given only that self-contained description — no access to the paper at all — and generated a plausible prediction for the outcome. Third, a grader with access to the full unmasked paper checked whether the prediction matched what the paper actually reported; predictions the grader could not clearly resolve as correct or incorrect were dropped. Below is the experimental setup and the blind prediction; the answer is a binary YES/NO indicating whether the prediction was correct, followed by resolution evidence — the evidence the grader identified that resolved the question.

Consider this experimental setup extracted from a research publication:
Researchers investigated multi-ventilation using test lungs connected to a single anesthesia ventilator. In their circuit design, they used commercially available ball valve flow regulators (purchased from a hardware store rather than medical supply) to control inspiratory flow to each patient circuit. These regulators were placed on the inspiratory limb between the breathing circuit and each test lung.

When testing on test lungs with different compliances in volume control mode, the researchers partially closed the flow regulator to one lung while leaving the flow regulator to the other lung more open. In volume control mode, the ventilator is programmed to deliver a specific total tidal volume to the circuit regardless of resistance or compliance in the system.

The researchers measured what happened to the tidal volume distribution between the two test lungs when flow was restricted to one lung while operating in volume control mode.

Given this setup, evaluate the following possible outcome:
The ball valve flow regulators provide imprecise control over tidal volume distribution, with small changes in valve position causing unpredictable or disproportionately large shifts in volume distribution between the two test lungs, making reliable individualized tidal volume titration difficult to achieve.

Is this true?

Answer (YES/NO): NO